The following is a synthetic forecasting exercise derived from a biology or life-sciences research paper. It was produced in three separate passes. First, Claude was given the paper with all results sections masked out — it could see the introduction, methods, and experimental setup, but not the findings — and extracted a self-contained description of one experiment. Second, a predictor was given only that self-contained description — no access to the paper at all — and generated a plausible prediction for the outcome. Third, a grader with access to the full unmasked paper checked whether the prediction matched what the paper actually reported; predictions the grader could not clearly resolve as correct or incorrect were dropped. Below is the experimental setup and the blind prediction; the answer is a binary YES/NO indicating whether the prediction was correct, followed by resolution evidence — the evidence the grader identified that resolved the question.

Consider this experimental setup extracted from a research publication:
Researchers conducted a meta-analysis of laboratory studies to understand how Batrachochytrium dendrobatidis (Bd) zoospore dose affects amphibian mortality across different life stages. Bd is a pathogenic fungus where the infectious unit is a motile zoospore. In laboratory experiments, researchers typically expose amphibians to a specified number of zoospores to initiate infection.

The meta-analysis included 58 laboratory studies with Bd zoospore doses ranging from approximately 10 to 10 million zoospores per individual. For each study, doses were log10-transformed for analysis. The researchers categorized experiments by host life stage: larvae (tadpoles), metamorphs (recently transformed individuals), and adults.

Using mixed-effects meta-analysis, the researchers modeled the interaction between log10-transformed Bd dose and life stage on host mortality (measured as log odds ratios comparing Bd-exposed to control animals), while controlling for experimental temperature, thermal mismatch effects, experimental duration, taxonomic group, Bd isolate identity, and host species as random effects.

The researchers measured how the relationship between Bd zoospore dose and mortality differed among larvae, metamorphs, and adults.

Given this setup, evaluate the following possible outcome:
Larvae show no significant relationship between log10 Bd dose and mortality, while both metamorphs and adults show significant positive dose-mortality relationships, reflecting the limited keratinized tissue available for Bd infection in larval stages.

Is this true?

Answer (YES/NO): NO